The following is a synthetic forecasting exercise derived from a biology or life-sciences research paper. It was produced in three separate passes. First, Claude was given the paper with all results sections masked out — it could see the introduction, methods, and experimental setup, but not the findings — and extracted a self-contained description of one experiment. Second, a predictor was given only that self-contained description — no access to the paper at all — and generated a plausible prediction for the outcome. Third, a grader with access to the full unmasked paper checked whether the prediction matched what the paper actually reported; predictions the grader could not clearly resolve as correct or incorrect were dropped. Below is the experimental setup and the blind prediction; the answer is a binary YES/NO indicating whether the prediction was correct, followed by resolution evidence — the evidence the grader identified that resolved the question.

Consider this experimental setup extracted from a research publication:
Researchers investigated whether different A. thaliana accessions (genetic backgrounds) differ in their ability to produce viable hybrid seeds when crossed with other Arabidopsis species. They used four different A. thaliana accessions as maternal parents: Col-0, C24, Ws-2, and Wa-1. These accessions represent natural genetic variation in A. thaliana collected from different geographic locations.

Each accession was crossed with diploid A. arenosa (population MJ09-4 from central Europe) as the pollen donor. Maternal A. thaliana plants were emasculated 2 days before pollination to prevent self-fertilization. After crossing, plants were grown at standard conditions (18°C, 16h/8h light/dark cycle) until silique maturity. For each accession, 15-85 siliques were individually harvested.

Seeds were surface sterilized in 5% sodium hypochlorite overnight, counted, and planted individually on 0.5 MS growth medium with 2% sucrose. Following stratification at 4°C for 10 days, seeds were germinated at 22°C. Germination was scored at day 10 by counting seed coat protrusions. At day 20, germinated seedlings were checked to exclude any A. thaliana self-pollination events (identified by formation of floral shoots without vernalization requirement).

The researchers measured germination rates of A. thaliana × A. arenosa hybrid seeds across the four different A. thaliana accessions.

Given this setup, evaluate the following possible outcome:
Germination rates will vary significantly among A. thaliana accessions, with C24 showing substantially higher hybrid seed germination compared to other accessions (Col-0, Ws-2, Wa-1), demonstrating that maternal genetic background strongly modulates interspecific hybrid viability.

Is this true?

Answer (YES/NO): YES